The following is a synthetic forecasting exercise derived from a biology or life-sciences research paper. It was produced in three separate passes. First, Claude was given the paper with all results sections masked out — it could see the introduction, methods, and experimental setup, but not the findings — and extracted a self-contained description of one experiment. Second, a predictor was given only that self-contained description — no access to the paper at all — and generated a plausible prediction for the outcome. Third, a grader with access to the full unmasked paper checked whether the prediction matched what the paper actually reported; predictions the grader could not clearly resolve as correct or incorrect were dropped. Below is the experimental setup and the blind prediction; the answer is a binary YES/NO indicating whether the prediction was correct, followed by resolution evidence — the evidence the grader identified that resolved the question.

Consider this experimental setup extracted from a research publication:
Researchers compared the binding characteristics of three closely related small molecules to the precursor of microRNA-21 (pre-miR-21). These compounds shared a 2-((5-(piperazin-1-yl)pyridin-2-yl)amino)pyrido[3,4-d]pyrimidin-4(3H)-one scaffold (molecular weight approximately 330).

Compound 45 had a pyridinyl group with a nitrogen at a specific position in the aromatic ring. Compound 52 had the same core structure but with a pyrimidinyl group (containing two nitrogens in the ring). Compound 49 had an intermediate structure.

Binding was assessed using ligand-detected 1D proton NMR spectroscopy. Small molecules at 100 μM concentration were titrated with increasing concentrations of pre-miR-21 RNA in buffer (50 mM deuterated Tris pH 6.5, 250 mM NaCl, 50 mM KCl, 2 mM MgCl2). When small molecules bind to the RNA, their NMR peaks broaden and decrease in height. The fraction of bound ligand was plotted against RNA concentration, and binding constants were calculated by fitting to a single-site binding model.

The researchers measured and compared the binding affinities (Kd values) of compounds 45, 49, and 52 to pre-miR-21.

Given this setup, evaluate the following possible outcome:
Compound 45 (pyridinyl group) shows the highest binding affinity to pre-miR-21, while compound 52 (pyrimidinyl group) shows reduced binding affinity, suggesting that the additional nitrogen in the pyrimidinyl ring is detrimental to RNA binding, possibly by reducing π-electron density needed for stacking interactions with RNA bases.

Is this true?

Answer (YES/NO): NO